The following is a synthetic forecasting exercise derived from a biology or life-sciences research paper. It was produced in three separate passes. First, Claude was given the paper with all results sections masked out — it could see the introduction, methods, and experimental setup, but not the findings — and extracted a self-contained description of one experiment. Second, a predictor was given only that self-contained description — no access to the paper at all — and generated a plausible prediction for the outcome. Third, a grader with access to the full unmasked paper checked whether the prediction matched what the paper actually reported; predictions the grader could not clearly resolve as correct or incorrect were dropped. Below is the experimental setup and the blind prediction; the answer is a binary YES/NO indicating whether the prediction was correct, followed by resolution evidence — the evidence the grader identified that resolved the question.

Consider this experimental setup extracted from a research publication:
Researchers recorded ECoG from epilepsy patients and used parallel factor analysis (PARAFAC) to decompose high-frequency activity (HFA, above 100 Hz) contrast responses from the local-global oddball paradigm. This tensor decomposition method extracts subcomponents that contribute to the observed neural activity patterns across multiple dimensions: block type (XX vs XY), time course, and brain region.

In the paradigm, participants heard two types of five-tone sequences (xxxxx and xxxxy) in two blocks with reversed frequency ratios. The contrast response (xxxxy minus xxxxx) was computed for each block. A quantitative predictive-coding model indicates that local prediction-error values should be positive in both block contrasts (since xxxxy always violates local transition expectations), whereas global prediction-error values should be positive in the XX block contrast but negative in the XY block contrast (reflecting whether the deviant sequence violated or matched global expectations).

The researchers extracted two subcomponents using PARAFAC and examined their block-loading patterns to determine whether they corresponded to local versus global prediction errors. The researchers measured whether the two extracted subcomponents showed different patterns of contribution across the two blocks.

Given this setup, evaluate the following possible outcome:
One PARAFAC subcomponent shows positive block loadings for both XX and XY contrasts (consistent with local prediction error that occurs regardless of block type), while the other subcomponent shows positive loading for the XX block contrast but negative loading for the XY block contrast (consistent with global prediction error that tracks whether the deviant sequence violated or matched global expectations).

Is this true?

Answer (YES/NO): YES